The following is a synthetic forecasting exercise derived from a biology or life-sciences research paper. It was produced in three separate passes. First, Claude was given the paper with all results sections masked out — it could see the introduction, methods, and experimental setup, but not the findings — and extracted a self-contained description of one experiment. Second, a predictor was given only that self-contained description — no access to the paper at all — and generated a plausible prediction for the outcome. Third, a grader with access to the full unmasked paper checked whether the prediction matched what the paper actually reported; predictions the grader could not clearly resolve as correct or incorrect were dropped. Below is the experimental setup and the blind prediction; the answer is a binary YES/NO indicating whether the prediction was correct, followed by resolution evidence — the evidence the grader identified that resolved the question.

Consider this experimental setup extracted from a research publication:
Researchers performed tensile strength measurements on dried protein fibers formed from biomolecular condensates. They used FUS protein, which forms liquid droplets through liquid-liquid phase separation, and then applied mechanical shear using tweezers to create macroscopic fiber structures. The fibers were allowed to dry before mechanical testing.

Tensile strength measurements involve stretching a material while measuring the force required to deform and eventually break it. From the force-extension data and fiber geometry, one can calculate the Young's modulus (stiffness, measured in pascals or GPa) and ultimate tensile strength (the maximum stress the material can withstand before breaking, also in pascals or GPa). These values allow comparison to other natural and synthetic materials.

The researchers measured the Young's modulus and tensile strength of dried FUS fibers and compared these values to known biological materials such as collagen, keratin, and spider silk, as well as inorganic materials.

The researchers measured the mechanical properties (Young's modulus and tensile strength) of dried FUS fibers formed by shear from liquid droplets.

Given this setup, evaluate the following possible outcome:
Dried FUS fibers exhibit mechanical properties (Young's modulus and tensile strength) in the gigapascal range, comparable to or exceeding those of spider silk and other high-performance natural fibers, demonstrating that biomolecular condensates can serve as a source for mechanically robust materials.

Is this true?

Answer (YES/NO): NO